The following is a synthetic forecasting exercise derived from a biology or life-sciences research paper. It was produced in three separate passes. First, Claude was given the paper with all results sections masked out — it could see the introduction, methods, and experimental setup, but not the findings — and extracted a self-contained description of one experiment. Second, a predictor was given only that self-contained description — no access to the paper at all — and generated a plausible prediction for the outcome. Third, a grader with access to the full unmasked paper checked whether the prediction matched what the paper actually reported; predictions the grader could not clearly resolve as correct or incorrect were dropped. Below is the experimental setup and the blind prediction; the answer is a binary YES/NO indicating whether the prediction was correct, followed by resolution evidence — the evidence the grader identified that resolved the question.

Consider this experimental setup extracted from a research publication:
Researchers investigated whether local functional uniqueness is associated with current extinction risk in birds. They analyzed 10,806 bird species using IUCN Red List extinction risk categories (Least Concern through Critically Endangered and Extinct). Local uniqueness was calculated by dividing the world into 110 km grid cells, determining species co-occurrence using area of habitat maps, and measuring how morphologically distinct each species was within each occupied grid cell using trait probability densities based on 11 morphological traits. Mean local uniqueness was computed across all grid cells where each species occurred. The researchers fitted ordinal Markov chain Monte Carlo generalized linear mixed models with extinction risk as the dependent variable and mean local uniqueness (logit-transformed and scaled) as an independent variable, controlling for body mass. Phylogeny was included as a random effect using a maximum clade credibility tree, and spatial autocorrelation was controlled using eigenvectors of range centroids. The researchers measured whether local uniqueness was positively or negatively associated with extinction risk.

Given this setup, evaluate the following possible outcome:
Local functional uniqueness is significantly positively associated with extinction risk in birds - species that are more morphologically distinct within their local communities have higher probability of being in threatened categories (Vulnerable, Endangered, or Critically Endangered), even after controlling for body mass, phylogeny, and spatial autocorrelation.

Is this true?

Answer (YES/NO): YES